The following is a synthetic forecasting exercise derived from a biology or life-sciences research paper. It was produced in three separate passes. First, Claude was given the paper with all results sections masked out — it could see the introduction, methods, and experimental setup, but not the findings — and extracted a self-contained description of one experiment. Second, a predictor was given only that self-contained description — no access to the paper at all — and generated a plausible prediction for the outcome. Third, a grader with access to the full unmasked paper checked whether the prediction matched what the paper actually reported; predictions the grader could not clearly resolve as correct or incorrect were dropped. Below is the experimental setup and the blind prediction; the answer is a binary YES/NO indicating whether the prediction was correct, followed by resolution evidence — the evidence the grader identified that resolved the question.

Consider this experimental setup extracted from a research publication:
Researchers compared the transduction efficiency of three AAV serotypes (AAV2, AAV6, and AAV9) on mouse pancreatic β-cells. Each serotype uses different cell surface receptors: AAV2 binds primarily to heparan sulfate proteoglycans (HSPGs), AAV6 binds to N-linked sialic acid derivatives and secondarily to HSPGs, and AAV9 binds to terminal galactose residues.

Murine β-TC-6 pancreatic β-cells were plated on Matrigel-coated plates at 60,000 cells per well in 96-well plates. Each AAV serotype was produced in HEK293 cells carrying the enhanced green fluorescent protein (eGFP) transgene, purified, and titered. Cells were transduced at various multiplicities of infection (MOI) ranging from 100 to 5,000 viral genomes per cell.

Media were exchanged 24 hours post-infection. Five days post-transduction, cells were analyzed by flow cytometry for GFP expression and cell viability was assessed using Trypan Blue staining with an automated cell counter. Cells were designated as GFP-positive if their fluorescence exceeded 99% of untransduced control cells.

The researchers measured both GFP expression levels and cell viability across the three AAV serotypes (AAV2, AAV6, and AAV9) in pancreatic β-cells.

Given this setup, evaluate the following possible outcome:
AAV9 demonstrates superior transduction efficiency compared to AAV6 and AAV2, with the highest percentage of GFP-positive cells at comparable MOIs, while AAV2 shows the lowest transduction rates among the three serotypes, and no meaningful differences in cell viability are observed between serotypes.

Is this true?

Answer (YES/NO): NO